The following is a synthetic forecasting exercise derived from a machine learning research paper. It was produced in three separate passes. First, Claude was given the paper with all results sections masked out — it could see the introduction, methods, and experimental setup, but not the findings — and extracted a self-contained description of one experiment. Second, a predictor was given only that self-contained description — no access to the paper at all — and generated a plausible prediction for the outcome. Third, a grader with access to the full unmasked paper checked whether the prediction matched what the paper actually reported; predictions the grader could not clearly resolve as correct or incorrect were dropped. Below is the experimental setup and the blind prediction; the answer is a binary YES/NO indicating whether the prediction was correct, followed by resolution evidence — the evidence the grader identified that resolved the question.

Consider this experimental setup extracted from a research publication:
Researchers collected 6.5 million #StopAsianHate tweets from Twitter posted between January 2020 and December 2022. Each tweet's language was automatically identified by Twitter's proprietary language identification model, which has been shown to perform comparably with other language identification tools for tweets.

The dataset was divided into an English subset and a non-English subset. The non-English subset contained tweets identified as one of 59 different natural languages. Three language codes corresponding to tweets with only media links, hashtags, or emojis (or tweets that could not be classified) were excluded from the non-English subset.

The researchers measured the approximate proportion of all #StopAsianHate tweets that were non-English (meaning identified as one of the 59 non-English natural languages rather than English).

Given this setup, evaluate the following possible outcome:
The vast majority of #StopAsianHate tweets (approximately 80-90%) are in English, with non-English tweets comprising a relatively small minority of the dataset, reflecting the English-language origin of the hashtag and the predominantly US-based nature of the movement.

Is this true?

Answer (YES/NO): NO